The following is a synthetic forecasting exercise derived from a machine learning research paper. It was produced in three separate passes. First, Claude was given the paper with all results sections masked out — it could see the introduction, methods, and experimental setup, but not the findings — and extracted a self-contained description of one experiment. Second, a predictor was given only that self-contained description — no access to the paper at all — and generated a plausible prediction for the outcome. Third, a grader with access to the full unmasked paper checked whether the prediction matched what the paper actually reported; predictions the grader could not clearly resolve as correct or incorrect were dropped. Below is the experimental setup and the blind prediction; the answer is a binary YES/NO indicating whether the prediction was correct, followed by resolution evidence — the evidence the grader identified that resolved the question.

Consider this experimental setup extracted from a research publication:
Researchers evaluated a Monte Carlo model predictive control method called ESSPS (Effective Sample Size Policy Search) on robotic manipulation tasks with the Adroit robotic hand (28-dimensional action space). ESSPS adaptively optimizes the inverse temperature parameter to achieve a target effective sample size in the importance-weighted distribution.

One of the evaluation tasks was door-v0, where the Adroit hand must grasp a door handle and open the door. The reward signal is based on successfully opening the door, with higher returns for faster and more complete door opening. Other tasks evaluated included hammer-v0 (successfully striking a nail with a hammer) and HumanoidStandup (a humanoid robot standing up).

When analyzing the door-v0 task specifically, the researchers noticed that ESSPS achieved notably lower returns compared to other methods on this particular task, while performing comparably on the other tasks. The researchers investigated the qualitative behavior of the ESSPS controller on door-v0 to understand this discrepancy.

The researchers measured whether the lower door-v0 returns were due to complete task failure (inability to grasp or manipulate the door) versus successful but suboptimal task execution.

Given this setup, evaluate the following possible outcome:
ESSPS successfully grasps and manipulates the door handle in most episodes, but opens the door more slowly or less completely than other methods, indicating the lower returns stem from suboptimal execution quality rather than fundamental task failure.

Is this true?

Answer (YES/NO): YES